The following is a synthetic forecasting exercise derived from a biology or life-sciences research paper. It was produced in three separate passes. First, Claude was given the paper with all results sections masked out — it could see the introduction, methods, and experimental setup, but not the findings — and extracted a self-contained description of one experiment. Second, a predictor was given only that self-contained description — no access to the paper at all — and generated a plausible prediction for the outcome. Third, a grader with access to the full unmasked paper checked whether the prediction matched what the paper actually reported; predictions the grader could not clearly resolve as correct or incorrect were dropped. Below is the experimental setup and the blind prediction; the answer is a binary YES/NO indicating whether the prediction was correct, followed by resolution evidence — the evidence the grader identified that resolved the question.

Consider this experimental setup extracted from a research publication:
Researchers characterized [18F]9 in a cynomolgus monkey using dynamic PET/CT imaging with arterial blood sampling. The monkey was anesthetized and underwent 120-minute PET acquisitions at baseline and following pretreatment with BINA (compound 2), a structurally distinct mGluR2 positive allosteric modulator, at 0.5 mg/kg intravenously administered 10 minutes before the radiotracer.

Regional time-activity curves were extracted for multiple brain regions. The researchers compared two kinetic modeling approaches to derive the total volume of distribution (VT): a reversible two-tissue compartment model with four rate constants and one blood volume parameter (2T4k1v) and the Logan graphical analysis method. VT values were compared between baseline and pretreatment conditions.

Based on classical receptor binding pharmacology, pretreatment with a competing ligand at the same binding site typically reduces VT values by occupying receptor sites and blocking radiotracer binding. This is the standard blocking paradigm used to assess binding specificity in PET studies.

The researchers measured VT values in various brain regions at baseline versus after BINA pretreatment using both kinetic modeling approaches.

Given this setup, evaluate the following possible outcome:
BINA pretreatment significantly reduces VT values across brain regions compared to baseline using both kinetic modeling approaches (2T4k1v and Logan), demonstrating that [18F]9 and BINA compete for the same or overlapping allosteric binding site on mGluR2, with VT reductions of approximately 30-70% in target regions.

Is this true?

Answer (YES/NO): NO